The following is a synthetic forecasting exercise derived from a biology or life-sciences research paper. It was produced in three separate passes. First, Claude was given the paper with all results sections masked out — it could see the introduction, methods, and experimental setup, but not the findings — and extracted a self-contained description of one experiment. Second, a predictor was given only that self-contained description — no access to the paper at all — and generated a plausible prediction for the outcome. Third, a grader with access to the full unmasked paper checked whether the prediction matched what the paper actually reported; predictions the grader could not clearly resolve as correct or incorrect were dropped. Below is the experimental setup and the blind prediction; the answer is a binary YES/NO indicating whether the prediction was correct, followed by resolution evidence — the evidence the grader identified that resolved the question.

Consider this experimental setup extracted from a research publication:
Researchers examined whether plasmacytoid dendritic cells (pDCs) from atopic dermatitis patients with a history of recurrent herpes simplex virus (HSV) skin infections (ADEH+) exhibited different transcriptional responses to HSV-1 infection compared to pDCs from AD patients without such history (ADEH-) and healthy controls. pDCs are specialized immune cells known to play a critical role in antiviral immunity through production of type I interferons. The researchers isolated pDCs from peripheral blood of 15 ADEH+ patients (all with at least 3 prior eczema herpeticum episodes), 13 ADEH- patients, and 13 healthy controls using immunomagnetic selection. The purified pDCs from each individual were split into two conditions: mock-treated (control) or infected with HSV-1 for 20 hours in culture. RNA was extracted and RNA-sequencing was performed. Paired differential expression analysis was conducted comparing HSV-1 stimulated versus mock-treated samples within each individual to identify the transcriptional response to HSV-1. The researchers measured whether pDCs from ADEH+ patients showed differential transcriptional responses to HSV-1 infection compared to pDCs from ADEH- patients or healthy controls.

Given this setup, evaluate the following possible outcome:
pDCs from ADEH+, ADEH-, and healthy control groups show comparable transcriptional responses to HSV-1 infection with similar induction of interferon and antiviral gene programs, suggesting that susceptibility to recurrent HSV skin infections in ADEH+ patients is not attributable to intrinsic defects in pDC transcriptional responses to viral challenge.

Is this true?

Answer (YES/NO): YES